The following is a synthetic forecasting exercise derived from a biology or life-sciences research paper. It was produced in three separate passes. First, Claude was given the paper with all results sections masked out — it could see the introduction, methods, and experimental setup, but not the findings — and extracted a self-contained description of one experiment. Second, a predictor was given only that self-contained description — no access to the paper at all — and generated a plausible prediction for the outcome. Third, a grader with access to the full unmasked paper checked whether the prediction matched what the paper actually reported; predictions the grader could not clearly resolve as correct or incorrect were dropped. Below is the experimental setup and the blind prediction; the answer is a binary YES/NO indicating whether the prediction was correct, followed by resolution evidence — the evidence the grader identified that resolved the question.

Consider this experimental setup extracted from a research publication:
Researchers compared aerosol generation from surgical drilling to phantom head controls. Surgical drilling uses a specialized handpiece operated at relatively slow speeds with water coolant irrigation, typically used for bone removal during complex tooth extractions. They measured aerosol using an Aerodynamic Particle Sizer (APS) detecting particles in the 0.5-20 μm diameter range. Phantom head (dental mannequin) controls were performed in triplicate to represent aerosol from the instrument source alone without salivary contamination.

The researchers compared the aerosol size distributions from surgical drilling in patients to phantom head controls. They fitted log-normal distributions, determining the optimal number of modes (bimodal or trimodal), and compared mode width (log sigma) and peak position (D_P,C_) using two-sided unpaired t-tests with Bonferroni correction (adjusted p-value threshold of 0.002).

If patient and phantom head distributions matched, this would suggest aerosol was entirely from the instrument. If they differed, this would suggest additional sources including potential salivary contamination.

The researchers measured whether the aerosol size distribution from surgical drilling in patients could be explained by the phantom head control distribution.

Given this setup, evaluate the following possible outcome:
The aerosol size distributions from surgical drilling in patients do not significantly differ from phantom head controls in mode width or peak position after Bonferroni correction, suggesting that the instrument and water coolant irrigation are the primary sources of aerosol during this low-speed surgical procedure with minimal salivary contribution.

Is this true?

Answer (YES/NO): YES